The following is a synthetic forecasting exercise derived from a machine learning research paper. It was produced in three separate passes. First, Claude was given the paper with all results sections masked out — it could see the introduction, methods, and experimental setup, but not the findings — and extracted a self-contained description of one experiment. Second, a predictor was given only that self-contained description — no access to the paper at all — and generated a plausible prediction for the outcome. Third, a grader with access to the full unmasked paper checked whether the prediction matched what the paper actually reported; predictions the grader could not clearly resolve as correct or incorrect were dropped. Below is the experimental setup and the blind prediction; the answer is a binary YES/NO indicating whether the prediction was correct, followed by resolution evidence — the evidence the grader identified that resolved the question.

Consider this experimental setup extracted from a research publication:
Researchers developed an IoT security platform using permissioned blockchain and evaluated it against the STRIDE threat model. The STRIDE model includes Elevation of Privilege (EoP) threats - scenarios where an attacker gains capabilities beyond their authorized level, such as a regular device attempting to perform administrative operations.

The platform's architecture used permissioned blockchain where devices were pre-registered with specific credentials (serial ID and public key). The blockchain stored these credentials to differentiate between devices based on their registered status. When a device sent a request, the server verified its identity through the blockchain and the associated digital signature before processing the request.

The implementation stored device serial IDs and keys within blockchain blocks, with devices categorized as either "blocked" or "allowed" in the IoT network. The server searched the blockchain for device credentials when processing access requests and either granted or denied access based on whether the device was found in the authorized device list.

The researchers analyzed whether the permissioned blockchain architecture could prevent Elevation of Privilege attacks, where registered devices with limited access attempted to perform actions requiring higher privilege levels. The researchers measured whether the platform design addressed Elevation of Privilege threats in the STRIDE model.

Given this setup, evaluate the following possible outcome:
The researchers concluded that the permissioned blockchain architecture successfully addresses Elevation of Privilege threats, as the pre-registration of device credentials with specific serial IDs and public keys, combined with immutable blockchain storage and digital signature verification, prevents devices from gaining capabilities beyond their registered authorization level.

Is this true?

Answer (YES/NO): NO